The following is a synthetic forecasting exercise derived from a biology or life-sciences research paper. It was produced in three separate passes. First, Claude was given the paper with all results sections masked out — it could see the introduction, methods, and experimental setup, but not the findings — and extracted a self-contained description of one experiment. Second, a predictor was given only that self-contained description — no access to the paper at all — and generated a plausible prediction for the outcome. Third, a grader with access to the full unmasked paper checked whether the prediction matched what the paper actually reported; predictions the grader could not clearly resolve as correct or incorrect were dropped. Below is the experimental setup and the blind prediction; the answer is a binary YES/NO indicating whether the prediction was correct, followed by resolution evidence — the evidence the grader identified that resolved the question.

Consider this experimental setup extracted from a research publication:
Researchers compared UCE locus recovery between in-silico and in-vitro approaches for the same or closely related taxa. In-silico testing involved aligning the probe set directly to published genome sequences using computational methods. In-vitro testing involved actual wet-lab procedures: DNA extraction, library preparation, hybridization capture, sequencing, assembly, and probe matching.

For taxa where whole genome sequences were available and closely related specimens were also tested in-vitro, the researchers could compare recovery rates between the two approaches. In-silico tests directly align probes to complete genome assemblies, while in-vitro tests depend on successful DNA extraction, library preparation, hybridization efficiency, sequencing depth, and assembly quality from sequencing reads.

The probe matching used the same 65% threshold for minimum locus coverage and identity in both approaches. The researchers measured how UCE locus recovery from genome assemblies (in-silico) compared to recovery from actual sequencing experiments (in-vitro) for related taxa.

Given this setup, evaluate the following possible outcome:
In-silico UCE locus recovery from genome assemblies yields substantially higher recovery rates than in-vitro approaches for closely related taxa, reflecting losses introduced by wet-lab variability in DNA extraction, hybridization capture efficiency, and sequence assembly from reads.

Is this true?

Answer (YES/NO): NO